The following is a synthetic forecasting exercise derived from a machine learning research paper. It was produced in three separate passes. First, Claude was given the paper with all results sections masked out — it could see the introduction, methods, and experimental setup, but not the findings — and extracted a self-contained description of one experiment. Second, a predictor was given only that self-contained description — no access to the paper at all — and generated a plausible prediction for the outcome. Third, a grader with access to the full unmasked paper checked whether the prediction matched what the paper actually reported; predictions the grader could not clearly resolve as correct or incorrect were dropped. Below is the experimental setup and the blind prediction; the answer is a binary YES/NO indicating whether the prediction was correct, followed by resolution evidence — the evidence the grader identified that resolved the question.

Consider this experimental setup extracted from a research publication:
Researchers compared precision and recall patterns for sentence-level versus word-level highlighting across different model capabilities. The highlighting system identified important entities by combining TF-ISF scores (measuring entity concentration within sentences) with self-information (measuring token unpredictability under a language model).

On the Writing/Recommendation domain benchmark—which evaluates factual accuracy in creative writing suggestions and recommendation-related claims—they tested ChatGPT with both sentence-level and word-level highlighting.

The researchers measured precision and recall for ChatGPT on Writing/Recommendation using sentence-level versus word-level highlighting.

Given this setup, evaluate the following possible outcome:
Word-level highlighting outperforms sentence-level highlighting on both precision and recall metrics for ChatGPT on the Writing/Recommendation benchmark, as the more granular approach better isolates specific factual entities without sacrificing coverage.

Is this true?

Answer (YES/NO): YES